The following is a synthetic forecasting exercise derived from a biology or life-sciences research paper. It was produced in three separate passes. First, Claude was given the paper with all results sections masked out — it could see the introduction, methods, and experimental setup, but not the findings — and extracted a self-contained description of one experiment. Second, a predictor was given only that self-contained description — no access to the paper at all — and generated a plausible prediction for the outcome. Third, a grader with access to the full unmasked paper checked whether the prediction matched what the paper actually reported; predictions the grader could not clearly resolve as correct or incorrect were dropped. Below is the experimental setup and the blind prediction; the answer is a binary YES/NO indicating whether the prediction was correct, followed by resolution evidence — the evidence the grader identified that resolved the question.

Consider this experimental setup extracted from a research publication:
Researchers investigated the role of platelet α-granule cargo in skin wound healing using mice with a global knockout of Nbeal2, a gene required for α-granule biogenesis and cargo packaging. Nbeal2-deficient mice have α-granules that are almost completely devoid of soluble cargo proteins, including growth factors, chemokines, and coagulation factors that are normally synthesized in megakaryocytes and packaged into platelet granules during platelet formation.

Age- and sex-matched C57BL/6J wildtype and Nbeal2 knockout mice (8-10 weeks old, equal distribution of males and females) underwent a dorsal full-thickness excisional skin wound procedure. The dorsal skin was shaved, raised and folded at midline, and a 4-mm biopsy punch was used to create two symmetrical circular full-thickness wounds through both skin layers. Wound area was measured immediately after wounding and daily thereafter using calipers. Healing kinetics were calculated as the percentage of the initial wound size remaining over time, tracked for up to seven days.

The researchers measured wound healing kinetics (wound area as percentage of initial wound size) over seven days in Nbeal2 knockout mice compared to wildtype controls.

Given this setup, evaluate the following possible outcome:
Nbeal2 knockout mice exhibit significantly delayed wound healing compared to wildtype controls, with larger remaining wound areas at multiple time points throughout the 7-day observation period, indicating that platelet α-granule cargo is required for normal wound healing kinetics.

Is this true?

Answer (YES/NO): YES